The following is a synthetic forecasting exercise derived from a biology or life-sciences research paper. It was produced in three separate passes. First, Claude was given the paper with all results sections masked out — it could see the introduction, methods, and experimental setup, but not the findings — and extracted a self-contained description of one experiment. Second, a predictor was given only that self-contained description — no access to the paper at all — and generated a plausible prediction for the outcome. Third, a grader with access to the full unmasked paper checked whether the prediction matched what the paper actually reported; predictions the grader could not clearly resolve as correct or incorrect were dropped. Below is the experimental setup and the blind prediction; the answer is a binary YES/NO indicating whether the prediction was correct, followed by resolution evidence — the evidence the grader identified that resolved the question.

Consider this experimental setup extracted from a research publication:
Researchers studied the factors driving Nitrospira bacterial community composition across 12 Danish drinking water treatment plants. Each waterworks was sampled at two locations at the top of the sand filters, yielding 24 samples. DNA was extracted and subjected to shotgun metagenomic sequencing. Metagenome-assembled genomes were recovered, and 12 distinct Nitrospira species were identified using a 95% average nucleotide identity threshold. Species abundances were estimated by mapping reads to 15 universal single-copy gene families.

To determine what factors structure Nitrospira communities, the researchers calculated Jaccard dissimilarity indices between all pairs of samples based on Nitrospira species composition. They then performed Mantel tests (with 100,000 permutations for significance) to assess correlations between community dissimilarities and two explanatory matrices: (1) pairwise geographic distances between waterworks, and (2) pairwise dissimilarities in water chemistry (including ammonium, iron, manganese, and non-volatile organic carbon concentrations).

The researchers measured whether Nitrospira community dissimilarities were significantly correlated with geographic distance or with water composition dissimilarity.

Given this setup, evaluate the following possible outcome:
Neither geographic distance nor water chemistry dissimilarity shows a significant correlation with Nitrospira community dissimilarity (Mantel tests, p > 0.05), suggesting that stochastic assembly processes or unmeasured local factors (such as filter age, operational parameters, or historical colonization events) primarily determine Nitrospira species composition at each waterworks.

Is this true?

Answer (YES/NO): NO